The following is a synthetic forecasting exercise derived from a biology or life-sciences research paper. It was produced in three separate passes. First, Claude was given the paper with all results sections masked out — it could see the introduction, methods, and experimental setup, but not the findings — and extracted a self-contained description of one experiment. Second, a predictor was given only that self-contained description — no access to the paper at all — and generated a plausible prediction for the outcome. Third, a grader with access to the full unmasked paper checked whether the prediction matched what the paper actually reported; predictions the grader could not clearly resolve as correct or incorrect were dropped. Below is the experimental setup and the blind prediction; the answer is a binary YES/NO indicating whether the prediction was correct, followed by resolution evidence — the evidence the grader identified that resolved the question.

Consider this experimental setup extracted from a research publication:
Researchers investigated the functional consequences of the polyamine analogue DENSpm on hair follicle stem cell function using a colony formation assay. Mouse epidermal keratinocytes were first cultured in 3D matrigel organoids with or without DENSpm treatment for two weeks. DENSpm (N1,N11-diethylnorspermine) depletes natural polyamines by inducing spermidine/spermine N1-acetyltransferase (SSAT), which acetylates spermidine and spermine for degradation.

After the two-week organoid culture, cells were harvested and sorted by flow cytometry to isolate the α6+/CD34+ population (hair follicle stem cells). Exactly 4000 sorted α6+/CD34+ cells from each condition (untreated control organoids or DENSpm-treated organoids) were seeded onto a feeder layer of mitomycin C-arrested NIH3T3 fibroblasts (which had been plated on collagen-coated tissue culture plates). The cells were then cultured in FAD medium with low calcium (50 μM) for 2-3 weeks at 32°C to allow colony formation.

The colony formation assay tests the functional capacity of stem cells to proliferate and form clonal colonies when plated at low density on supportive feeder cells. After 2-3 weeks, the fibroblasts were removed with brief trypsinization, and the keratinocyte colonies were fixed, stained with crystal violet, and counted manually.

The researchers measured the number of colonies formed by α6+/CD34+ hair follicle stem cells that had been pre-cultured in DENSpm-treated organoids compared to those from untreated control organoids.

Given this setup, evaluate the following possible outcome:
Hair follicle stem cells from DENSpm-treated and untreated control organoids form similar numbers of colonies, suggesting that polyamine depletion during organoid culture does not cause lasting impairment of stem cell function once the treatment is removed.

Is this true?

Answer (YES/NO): NO